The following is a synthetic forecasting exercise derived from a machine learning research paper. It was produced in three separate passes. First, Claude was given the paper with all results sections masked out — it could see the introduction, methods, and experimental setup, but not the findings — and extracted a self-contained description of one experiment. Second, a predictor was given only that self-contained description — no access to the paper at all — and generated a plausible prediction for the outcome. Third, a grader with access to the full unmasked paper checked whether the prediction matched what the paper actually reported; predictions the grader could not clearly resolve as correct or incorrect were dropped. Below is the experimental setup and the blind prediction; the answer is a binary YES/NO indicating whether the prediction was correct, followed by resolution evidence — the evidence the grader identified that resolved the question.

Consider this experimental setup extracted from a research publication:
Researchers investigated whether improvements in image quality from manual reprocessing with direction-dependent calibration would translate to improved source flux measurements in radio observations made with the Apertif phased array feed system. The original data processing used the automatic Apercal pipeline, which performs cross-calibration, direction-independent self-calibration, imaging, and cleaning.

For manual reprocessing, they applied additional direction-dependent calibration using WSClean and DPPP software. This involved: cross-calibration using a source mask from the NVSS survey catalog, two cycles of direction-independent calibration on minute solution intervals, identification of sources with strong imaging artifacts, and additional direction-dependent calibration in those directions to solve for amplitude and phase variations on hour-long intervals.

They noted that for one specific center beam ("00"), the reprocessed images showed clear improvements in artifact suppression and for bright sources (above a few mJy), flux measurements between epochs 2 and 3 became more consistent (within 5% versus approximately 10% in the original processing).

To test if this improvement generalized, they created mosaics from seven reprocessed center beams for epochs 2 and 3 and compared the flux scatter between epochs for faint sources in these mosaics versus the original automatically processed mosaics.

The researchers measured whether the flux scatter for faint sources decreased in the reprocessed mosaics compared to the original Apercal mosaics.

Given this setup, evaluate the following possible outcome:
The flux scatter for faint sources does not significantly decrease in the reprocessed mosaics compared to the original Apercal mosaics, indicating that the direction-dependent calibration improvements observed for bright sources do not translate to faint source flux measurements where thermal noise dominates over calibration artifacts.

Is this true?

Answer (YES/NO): YES